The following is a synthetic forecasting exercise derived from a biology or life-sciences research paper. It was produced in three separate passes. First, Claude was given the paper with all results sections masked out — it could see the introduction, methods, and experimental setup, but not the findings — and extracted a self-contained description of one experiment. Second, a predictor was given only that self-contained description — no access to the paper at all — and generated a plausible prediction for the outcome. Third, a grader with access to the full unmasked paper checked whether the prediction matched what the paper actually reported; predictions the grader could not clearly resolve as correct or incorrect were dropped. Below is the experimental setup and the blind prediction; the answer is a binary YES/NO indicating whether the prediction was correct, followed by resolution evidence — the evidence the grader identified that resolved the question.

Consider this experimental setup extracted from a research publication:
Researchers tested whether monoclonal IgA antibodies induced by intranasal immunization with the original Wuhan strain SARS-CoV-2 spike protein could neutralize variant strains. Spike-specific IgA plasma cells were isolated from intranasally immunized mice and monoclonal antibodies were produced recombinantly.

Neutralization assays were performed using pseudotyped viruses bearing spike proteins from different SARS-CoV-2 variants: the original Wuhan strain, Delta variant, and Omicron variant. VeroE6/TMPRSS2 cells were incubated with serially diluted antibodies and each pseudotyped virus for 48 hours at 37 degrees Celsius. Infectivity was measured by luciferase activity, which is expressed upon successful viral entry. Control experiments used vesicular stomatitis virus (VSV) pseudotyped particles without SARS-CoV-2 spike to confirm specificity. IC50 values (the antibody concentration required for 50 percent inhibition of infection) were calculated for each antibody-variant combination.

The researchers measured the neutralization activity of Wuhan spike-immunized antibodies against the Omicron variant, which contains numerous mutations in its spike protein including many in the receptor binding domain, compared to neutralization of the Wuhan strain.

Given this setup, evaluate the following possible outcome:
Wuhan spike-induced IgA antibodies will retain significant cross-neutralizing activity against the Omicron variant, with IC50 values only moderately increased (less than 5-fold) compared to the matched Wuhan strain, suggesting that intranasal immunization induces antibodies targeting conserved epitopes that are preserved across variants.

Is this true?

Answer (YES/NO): NO